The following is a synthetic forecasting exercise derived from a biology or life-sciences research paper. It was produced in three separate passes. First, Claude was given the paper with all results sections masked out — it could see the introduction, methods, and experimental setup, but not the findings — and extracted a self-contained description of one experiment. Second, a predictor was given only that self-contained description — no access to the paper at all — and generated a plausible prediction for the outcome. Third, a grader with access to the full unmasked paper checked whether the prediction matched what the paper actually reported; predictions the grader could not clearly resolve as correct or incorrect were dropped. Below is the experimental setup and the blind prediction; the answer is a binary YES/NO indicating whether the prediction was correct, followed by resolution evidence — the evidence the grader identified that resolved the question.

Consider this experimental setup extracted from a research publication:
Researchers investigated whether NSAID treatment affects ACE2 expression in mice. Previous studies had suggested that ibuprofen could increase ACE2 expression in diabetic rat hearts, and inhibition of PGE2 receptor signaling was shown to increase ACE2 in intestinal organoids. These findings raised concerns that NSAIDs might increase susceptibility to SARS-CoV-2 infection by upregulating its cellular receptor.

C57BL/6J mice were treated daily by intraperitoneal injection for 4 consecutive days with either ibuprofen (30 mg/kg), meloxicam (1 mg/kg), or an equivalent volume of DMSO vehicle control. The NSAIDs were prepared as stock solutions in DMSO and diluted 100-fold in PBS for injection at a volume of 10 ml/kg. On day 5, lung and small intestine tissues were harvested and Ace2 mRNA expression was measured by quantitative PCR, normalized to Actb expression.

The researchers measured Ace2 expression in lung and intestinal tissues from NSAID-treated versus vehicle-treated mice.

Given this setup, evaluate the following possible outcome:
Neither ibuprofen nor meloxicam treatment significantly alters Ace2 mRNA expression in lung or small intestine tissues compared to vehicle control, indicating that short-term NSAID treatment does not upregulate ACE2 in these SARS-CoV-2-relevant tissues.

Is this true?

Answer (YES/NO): YES